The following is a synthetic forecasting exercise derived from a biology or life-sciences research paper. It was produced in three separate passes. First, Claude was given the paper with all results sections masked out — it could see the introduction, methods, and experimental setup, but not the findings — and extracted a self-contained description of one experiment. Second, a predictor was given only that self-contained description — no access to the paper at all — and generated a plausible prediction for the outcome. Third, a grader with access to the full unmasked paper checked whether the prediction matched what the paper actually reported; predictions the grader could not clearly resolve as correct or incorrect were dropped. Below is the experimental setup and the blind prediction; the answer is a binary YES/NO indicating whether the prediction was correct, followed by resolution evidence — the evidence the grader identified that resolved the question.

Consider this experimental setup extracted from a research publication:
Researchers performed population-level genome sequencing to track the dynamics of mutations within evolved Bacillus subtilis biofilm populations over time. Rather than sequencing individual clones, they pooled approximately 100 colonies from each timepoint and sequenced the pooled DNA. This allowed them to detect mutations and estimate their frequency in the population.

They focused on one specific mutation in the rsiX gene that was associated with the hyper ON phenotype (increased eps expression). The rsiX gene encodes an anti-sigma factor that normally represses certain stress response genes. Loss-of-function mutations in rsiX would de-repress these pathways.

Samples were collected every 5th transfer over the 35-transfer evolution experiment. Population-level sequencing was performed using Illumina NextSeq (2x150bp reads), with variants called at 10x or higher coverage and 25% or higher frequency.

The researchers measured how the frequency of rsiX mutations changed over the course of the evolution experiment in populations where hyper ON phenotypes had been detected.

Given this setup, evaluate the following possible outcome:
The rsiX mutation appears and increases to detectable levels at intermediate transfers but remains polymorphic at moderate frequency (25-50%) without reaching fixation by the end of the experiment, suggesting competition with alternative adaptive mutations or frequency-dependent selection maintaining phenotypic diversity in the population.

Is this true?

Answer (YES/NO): NO